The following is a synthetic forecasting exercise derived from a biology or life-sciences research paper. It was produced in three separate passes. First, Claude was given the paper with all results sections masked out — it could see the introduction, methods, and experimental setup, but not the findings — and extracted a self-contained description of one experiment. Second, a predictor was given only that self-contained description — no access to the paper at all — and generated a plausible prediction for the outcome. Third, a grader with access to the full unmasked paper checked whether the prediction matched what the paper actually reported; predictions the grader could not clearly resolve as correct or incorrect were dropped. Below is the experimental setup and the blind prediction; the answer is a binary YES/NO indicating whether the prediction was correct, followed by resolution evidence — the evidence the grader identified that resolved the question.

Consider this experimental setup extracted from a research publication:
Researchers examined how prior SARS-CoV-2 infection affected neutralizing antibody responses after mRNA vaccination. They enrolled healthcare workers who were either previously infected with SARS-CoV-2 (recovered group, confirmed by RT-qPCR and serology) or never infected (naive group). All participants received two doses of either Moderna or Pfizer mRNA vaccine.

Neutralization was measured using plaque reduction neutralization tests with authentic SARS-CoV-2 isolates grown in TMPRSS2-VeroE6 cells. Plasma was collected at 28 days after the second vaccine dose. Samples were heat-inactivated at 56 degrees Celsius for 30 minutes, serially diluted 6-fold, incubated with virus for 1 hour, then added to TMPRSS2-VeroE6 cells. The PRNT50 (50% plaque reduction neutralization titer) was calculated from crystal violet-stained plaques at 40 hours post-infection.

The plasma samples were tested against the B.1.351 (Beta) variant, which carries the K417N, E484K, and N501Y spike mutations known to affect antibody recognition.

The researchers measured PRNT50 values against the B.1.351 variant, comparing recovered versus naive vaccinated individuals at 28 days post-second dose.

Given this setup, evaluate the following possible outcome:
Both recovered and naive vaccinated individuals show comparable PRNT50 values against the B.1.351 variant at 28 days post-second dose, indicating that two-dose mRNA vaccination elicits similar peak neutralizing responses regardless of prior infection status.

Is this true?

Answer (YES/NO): NO